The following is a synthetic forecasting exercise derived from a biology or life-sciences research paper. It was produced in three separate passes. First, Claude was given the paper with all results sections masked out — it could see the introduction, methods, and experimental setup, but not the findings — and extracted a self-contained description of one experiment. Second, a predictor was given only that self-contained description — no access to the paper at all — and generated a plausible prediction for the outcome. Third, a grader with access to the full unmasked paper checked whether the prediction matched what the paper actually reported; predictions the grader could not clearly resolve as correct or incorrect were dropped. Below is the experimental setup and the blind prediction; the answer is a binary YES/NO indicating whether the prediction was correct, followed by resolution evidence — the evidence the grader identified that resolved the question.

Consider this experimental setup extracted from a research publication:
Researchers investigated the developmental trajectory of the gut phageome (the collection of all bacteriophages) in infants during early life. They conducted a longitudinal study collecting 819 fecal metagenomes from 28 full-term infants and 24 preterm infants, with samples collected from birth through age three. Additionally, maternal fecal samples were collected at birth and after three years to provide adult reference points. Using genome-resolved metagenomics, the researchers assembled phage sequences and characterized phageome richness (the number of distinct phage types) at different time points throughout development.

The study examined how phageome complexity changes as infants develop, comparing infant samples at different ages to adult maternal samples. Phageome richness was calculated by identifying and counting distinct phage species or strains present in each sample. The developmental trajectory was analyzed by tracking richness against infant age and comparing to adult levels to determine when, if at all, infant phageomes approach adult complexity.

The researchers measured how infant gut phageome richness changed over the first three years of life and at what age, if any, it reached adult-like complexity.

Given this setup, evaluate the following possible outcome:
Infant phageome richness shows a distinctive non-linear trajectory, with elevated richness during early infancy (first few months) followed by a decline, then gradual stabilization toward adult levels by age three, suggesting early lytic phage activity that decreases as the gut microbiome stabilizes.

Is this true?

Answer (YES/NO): NO